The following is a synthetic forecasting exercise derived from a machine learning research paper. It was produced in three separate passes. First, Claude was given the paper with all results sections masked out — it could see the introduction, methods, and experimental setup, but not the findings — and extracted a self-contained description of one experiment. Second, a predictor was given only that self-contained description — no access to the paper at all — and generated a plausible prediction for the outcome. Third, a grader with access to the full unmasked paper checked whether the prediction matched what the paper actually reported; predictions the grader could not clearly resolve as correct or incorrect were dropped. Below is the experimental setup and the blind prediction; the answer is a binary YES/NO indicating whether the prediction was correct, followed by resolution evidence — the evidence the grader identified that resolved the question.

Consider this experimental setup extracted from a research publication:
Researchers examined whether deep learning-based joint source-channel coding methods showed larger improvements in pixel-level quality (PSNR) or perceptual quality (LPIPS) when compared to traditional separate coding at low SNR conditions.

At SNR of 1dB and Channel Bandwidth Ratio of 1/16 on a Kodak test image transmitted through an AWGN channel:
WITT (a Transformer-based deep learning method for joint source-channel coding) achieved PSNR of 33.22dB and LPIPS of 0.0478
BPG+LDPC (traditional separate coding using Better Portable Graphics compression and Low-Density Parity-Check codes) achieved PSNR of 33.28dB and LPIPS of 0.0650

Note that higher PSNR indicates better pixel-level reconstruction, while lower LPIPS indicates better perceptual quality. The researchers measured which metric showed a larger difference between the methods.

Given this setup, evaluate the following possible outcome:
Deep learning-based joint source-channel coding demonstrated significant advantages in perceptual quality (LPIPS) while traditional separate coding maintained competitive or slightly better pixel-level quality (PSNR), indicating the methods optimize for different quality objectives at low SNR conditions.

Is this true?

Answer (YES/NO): NO